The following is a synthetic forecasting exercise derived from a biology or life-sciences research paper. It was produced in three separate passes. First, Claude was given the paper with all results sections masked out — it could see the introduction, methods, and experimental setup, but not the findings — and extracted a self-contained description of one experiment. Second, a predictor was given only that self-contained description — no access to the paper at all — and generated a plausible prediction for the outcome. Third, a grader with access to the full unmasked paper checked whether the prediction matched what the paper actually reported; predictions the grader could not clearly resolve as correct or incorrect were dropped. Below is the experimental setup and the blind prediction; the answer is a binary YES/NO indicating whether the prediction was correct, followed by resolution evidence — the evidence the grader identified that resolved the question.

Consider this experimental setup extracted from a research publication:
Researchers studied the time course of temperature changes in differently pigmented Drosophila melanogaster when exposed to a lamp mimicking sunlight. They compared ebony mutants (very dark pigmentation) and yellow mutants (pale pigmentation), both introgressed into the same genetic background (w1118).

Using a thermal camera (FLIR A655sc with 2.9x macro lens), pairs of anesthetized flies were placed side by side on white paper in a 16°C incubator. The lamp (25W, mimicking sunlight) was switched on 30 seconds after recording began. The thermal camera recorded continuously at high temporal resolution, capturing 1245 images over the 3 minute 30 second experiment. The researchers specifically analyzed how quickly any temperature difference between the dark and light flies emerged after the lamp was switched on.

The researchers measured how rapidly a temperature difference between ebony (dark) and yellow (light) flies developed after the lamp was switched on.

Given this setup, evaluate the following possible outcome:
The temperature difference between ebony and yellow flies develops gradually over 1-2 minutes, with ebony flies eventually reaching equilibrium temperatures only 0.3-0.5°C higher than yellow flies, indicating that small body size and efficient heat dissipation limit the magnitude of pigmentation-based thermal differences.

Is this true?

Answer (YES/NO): NO